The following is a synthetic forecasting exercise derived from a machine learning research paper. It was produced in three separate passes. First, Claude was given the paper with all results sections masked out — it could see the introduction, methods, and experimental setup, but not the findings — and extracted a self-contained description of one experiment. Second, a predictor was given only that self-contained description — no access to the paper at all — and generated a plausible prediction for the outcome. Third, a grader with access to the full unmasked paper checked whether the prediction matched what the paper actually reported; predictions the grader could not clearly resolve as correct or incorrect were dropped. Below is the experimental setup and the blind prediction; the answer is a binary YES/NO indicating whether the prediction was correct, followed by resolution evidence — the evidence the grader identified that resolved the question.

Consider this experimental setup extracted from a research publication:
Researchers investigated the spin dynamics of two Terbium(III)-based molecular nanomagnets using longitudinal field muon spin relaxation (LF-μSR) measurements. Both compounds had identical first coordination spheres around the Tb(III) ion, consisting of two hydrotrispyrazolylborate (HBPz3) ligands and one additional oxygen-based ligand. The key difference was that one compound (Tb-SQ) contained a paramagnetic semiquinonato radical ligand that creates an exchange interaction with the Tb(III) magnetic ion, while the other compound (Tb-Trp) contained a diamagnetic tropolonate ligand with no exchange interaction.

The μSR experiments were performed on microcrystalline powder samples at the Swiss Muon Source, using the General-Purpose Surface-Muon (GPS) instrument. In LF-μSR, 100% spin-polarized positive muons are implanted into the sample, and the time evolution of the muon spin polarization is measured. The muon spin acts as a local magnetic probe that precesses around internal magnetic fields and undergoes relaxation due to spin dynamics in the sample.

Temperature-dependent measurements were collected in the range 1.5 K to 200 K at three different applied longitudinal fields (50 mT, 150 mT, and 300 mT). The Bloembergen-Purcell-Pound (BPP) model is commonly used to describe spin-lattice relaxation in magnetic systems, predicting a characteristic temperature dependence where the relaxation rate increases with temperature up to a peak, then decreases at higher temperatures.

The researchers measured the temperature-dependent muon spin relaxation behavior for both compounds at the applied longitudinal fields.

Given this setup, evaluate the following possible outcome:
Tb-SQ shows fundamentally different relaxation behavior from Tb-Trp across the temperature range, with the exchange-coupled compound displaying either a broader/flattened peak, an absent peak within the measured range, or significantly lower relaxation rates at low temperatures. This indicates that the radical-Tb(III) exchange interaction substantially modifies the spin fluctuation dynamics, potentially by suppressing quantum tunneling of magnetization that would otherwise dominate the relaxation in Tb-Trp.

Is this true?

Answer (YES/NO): NO